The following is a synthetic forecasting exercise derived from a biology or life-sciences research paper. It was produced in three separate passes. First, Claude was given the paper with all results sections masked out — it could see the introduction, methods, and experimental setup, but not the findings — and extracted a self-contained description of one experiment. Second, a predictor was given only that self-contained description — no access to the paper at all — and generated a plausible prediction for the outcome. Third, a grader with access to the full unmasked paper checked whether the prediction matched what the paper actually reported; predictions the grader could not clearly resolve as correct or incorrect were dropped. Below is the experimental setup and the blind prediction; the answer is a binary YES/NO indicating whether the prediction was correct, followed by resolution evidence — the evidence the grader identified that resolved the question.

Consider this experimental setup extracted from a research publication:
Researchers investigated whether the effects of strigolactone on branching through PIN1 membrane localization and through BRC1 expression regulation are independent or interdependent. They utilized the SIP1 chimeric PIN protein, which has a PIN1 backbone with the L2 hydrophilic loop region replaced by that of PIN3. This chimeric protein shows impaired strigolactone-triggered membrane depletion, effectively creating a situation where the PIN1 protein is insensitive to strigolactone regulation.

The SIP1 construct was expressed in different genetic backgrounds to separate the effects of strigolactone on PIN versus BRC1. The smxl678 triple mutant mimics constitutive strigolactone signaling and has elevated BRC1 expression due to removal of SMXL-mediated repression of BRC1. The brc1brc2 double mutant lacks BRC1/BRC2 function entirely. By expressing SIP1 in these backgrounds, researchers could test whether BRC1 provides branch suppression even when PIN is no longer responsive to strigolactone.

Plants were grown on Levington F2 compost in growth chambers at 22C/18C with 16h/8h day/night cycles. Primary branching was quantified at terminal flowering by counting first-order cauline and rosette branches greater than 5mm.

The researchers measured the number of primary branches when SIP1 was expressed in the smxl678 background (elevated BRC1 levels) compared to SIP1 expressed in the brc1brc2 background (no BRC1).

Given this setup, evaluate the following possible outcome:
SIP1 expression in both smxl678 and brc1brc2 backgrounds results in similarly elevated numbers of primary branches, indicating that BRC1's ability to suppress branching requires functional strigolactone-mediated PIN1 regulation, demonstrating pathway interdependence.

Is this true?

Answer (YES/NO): NO